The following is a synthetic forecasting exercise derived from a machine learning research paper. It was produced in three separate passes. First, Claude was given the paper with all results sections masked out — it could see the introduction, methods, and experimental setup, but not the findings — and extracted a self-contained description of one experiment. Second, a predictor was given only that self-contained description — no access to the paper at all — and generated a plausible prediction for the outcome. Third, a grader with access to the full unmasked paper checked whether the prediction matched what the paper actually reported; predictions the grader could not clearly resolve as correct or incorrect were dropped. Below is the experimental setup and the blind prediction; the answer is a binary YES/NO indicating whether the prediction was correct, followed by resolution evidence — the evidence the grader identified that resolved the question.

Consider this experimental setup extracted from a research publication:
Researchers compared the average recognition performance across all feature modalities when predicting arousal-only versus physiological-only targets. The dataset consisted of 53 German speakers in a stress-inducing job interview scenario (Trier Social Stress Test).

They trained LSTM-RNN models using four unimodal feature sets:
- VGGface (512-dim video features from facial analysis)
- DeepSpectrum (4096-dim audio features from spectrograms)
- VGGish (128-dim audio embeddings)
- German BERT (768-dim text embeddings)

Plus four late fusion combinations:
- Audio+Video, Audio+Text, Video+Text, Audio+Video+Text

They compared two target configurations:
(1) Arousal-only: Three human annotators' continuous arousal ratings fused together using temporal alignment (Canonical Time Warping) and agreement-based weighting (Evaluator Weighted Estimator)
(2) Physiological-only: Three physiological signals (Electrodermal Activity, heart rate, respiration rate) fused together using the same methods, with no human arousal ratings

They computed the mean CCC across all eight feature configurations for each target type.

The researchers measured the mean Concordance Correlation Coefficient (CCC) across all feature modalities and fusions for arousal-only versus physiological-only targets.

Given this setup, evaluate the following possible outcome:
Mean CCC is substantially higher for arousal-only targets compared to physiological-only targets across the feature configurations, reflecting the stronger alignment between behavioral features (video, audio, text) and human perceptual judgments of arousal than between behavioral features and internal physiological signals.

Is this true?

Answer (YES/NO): NO